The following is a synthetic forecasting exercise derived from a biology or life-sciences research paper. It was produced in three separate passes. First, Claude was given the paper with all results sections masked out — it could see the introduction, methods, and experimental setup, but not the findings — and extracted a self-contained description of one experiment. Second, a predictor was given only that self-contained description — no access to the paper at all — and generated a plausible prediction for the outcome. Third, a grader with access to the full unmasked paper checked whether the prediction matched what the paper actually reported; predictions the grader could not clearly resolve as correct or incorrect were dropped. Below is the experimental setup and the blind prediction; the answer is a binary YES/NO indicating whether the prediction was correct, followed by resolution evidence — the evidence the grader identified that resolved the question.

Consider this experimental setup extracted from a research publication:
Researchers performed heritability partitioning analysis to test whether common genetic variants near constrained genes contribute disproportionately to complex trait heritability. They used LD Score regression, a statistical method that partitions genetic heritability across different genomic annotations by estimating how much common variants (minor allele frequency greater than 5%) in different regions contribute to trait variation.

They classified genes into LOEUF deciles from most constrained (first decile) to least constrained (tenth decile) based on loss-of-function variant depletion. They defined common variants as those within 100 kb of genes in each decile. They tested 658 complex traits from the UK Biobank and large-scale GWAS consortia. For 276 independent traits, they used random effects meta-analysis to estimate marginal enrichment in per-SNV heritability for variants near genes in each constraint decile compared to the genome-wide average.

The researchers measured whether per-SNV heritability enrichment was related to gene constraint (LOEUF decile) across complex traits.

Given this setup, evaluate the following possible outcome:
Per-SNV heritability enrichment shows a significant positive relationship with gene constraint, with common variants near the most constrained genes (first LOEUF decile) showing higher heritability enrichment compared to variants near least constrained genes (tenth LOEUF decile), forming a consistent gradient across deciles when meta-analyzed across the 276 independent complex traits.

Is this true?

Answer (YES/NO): YES